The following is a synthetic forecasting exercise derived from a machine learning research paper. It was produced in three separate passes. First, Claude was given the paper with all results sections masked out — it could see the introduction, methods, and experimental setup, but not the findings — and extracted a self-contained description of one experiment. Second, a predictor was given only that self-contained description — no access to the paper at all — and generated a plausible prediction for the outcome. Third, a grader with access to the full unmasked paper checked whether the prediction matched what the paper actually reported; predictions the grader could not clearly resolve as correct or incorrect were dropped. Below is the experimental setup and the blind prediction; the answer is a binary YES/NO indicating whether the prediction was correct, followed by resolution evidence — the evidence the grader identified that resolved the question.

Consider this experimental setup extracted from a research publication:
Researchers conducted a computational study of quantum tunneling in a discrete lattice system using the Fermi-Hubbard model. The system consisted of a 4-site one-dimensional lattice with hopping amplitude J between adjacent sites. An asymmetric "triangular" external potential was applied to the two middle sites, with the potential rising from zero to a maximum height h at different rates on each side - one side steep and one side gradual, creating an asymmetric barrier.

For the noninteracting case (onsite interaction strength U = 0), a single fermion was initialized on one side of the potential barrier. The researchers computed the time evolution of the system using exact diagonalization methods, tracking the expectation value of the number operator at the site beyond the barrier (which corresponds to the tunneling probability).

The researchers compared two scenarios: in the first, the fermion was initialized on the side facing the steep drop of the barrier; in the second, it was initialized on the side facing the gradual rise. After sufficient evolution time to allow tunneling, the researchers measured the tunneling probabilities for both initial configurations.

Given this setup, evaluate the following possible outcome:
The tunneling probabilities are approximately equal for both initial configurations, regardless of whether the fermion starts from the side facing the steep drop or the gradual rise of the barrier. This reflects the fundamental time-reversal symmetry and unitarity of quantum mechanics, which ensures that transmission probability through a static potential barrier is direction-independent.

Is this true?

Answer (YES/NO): YES